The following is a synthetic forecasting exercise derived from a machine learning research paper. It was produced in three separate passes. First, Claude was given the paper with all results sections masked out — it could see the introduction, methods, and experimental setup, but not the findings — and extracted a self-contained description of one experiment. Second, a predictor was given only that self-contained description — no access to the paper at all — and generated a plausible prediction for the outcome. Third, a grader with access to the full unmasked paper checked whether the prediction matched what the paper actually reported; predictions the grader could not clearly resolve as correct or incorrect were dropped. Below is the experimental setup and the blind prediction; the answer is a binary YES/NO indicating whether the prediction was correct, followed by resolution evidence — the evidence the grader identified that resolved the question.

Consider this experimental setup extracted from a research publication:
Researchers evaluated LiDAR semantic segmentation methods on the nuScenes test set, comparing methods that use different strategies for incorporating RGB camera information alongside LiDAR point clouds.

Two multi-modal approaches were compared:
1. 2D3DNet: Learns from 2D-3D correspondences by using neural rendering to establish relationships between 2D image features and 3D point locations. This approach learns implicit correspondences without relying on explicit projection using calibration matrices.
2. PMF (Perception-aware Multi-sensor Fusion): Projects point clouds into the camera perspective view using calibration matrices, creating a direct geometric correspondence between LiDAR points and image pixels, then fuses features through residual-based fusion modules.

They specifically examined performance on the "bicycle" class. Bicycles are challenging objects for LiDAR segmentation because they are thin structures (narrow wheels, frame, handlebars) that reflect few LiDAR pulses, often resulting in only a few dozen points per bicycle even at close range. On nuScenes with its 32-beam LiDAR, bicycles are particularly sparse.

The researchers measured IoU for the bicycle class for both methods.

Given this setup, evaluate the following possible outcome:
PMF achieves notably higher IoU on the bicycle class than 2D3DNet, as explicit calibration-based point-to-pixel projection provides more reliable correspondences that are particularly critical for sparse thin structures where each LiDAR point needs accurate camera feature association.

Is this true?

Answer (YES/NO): NO